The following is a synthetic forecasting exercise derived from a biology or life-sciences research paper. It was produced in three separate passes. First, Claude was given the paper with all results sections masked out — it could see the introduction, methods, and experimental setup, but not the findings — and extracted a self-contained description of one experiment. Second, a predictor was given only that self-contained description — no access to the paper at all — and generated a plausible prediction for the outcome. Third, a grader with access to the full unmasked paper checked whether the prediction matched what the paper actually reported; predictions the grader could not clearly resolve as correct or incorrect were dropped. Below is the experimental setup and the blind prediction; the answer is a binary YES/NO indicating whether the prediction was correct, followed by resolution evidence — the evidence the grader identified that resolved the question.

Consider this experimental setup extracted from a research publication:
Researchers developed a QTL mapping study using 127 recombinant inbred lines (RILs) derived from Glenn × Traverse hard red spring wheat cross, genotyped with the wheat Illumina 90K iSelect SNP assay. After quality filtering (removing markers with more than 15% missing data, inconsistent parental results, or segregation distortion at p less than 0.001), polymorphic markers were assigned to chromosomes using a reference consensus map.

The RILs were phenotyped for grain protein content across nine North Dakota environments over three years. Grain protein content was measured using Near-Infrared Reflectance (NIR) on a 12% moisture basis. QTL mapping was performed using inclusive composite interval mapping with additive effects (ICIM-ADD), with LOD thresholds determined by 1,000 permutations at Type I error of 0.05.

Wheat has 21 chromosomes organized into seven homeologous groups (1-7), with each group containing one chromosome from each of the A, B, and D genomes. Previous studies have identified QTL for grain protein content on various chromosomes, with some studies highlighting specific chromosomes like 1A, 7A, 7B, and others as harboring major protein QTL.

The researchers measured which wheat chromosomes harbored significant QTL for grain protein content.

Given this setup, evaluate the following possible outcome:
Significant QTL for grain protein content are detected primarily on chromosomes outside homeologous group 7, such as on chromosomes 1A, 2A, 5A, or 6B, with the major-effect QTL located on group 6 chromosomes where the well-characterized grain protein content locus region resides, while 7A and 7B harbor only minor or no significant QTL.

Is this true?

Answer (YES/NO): NO